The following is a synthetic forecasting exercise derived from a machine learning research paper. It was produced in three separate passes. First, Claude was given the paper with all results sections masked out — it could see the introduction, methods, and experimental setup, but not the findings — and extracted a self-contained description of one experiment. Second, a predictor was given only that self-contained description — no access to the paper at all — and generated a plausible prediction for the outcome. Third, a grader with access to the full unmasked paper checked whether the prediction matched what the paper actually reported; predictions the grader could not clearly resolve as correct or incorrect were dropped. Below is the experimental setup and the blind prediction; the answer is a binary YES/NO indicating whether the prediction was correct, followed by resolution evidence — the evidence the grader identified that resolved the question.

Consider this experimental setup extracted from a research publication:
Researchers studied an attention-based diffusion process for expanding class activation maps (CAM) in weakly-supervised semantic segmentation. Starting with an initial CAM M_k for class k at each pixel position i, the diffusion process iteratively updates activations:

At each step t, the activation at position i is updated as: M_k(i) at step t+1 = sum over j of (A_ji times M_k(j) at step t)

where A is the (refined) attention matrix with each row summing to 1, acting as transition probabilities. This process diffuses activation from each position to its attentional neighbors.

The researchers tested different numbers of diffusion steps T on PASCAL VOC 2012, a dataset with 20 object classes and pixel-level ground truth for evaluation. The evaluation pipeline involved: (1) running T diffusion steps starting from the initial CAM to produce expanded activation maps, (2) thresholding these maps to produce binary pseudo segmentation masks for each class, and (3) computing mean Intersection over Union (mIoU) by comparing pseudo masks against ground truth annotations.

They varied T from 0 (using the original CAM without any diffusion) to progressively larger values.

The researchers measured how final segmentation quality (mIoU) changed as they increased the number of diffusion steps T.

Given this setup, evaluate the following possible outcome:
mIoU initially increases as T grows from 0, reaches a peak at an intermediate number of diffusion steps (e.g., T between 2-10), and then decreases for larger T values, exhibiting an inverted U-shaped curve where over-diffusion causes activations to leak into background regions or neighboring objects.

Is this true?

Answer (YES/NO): YES